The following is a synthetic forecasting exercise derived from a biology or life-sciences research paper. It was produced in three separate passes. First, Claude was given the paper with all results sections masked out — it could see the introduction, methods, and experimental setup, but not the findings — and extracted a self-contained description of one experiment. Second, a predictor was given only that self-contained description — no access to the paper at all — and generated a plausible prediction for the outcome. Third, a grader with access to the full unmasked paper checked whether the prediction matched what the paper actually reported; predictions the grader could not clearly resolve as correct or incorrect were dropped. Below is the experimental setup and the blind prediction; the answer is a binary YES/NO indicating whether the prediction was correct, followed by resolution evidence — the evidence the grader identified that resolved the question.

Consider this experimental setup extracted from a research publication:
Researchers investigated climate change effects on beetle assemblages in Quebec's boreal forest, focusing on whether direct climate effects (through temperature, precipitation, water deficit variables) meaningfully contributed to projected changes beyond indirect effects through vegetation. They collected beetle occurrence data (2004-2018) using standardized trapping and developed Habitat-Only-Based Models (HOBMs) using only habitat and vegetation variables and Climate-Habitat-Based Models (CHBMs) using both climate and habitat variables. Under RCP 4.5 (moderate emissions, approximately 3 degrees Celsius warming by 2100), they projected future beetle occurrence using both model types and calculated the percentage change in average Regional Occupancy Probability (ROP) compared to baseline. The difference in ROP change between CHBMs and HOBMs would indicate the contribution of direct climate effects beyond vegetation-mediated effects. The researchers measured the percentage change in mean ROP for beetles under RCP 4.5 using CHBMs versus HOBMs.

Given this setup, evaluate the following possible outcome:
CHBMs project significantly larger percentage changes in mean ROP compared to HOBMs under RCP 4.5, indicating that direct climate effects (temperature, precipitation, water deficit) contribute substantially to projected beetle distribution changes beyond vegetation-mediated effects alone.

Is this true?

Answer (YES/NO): YES